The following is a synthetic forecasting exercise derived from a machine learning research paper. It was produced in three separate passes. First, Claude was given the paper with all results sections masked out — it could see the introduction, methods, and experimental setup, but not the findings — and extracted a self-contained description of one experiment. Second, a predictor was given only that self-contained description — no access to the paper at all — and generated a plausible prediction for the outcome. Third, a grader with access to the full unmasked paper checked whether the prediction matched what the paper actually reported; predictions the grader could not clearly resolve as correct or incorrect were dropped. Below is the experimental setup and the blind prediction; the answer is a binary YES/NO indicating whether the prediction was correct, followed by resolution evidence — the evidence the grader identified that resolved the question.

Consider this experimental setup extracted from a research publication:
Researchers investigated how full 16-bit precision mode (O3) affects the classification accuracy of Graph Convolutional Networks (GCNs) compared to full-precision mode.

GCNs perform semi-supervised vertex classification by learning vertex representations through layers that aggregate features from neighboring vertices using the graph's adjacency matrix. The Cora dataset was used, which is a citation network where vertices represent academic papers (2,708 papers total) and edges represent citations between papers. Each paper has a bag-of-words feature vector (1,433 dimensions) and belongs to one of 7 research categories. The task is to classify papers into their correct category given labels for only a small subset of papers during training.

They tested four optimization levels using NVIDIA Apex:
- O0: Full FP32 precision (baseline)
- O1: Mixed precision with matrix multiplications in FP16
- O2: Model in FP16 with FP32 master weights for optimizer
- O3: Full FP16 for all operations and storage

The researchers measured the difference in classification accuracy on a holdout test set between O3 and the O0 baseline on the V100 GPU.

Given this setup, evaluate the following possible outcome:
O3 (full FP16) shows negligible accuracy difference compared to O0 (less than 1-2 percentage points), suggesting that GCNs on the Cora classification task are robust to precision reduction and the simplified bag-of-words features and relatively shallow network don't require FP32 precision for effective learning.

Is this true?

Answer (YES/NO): NO